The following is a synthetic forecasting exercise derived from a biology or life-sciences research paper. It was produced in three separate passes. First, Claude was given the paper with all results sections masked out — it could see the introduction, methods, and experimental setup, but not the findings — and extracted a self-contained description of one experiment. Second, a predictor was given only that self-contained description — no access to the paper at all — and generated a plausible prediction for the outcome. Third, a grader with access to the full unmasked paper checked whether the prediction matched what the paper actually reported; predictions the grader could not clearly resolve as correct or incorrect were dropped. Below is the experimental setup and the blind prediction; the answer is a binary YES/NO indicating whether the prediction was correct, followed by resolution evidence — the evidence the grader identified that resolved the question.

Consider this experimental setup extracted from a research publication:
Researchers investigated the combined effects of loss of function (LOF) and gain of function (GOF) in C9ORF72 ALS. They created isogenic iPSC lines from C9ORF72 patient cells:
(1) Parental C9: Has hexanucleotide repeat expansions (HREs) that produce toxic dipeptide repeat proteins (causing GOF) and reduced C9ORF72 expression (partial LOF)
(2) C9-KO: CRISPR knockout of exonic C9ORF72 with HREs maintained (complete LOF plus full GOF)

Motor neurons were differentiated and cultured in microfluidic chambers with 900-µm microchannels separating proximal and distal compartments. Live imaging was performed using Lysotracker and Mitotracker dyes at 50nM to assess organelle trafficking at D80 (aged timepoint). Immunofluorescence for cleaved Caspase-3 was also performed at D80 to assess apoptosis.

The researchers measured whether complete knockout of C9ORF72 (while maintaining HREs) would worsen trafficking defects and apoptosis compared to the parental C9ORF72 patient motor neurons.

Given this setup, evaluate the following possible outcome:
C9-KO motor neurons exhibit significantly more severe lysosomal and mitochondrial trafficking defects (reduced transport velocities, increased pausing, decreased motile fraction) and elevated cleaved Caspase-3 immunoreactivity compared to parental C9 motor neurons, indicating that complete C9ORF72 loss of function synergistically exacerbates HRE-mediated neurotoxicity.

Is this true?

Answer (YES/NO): YES